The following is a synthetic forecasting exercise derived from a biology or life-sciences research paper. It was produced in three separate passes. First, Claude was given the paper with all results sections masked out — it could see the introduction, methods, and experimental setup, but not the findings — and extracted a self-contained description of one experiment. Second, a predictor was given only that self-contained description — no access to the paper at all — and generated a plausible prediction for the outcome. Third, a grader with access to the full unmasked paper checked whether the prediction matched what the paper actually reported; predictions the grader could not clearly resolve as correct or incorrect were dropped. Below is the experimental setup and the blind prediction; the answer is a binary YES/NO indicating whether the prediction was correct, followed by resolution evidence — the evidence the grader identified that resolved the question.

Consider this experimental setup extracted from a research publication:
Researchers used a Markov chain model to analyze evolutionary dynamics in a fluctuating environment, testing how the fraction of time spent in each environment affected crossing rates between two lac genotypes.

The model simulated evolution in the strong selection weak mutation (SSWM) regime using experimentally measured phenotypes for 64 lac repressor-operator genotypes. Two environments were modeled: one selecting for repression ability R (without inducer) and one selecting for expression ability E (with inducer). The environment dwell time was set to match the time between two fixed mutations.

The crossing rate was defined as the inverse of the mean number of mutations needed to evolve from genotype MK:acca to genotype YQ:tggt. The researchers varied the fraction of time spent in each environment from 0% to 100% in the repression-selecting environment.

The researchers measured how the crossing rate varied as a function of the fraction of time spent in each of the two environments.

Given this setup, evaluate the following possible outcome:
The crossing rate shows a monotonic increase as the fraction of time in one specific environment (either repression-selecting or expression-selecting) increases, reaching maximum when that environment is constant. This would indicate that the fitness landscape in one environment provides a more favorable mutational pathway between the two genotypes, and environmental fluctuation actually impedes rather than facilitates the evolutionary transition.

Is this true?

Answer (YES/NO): NO